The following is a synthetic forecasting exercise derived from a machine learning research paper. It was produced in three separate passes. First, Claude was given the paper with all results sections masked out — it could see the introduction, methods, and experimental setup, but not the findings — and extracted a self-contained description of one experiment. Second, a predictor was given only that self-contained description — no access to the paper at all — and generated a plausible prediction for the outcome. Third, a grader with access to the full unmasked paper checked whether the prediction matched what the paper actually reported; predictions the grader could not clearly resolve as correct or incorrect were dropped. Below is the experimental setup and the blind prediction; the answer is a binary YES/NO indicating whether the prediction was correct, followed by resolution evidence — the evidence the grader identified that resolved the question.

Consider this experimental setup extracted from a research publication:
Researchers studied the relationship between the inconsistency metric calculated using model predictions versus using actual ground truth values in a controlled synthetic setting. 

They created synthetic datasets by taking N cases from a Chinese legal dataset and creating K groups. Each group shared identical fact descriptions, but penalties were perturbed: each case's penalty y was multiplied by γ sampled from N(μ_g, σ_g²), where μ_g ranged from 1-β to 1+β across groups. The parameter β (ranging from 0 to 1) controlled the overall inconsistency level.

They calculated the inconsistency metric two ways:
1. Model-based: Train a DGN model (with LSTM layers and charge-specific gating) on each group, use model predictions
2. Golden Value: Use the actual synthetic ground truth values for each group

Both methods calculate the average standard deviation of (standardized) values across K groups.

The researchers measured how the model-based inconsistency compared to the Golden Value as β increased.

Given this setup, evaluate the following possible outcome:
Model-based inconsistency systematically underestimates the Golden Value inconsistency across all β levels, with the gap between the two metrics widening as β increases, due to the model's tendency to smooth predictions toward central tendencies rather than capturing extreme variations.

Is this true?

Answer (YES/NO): NO